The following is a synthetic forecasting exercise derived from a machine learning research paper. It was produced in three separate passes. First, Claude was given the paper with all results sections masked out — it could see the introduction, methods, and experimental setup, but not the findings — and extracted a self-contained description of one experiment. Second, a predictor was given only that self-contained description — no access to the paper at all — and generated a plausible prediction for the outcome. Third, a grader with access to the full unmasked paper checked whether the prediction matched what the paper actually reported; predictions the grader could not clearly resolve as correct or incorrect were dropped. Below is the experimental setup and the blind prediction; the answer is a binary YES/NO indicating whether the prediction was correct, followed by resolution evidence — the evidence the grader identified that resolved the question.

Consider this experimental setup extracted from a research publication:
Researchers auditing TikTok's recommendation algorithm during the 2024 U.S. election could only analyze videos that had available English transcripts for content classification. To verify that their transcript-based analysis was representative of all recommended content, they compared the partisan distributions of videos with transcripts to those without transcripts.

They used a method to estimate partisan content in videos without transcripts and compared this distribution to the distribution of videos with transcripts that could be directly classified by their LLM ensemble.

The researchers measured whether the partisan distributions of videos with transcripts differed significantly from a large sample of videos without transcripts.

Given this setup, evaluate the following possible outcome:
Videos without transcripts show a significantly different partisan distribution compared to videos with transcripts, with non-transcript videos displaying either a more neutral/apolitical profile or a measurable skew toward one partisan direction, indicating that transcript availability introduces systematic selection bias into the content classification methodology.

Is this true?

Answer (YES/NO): NO